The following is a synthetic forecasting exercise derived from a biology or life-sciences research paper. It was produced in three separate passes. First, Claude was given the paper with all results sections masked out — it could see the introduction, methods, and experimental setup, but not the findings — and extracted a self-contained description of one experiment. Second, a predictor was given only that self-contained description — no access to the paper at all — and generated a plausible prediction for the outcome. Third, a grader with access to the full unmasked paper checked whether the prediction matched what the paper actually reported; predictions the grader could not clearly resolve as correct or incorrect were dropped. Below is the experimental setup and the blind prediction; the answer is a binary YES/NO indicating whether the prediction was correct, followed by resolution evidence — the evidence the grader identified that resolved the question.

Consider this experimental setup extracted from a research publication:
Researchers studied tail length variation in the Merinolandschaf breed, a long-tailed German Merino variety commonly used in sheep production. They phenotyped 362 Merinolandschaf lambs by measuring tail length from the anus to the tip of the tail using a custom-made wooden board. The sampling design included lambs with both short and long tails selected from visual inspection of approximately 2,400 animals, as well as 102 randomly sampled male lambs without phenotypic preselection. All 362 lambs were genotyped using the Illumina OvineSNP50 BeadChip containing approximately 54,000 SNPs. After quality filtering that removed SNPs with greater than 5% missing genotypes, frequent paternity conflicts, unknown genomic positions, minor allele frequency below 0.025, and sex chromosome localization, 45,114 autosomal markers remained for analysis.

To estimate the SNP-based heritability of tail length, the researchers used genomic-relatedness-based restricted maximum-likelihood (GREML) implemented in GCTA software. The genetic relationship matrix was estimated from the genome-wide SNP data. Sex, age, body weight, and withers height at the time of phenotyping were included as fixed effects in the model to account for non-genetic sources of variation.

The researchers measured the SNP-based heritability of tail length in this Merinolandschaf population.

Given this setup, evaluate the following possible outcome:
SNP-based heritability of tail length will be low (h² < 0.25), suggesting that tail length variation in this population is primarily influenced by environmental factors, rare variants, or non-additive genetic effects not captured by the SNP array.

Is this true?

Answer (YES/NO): NO